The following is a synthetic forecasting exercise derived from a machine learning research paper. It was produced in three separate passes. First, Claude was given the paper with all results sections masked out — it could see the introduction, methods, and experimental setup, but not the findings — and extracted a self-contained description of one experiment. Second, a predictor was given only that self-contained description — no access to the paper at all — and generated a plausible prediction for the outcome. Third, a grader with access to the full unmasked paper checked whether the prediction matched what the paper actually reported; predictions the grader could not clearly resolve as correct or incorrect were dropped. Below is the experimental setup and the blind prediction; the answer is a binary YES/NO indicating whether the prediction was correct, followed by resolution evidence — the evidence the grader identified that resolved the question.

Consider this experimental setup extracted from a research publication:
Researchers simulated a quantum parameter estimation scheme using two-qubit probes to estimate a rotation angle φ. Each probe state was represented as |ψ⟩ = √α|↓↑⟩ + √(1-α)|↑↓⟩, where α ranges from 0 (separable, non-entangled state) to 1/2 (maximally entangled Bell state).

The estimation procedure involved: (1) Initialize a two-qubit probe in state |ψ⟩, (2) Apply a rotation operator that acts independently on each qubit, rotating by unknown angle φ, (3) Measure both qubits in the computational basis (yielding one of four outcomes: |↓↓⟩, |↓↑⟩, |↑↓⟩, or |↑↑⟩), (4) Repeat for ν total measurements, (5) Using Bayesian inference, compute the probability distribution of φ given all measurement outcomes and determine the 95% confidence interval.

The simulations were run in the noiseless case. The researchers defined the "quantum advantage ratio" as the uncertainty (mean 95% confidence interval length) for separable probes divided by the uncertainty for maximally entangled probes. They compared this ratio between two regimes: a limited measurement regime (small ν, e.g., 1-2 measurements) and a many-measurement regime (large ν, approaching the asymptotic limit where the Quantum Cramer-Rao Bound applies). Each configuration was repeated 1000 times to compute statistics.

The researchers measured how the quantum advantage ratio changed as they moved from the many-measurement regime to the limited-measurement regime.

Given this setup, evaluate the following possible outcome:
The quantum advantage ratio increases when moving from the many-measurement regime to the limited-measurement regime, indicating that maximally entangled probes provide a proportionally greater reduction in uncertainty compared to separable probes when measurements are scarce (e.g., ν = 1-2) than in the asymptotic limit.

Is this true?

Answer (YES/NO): NO